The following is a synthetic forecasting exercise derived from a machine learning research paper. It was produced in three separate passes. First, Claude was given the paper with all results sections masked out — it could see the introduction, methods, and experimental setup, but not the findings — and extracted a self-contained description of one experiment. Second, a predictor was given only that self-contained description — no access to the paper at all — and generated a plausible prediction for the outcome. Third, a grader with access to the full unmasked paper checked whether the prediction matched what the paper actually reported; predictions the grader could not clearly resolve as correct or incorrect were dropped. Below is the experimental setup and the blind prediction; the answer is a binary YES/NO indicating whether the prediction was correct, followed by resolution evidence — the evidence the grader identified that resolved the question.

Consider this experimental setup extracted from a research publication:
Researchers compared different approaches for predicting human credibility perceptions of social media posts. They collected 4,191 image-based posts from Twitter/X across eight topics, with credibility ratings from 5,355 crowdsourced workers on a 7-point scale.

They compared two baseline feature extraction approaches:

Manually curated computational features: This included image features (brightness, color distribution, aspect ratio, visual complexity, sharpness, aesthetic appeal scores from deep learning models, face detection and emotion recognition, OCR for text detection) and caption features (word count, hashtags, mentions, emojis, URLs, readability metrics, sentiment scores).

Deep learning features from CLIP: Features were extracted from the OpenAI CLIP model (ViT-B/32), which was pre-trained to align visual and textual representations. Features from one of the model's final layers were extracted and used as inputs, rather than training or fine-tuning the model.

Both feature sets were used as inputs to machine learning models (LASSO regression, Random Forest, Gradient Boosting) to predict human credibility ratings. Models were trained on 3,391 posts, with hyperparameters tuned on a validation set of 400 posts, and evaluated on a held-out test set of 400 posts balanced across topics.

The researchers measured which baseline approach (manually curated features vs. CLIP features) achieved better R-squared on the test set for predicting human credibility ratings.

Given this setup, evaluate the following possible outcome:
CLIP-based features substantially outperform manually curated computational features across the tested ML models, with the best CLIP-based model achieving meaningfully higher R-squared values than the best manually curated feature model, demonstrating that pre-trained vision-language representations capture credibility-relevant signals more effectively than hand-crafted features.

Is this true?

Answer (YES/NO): YES